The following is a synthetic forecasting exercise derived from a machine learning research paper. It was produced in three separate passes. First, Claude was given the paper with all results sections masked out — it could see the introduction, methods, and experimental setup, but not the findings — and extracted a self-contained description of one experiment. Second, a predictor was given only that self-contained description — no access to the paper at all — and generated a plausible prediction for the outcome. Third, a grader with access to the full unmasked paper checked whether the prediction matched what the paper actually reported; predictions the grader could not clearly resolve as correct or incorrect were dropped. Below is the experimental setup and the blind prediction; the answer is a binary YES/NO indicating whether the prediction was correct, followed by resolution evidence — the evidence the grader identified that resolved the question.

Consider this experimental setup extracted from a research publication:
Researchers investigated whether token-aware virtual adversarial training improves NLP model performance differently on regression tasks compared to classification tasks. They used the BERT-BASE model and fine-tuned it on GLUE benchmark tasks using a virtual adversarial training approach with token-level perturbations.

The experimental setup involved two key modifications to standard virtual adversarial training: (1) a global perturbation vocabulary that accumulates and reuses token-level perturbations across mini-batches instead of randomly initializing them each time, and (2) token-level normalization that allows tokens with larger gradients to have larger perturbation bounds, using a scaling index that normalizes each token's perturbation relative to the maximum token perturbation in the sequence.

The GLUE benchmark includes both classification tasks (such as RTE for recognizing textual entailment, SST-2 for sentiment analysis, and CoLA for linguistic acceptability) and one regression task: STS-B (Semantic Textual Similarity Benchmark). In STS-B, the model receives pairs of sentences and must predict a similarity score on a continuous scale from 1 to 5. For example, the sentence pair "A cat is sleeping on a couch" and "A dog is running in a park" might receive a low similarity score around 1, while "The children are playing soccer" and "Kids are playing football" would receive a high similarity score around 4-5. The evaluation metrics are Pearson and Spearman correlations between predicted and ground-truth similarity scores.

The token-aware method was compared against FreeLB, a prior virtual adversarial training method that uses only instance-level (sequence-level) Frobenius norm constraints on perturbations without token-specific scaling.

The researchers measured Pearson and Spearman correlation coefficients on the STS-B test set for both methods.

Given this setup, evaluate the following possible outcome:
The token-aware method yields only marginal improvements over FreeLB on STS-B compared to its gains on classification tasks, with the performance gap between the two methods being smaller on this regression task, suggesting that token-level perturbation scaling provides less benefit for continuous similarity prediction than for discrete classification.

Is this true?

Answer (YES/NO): NO